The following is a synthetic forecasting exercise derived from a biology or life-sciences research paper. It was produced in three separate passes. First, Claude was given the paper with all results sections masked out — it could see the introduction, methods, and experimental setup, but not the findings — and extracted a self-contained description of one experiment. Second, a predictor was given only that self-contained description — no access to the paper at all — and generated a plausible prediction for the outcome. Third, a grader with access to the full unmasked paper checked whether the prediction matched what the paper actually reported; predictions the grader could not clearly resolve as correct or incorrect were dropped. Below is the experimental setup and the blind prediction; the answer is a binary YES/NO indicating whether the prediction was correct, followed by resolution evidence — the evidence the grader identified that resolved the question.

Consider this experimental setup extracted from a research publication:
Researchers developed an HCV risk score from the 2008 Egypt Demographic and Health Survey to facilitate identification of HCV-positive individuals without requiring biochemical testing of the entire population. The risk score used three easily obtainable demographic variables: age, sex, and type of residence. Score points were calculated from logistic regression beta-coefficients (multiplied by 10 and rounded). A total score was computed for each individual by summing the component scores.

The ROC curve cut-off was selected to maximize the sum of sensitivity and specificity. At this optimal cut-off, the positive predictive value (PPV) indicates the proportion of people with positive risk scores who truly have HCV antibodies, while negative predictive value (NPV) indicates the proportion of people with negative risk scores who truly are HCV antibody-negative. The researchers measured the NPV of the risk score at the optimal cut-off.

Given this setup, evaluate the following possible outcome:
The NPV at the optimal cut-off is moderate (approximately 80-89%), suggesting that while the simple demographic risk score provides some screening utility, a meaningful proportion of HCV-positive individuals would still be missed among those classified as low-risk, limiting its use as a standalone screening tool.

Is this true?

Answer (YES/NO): NO